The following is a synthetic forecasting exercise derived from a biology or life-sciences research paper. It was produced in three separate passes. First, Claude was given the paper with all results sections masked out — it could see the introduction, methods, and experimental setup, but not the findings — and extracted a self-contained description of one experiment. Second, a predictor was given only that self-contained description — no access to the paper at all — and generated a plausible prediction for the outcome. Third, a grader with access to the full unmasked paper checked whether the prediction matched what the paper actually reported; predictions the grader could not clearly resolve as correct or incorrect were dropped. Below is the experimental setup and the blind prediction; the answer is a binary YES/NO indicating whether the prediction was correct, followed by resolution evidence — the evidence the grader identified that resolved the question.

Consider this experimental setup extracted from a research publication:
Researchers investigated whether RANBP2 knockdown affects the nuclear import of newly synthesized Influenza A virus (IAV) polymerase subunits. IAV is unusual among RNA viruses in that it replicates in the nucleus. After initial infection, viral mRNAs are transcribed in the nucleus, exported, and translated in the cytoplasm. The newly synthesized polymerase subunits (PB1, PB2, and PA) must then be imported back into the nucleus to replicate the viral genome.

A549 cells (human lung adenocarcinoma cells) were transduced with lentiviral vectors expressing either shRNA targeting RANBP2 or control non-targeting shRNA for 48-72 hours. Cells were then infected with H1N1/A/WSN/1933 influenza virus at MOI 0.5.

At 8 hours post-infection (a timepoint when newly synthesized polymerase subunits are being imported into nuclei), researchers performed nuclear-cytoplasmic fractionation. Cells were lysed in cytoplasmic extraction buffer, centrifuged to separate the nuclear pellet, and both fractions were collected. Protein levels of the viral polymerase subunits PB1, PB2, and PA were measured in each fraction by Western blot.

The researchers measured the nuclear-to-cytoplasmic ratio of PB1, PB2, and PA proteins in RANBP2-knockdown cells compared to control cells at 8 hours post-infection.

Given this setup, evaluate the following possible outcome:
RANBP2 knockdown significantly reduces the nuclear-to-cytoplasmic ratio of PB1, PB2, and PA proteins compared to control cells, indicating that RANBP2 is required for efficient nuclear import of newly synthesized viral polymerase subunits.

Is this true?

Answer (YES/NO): NO